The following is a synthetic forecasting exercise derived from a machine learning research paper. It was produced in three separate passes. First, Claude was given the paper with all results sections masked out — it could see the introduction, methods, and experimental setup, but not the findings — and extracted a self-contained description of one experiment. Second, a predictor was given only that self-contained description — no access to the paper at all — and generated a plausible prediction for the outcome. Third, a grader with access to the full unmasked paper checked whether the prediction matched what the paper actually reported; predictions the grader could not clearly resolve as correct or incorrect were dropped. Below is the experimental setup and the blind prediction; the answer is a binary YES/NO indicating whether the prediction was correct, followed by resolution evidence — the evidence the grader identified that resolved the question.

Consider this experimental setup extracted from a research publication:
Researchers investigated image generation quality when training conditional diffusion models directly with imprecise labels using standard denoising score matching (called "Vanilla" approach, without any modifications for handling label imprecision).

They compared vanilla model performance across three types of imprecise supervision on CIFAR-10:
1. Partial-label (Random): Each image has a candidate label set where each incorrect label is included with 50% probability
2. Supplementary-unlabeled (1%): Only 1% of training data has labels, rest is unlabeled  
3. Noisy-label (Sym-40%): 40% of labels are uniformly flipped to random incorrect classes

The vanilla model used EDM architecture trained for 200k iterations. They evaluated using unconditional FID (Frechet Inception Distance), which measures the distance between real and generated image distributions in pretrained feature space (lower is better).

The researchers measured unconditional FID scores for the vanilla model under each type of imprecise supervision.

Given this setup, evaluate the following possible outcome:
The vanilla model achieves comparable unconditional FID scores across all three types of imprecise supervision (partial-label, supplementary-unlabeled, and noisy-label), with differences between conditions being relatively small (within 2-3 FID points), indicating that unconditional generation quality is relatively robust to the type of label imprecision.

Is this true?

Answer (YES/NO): NO